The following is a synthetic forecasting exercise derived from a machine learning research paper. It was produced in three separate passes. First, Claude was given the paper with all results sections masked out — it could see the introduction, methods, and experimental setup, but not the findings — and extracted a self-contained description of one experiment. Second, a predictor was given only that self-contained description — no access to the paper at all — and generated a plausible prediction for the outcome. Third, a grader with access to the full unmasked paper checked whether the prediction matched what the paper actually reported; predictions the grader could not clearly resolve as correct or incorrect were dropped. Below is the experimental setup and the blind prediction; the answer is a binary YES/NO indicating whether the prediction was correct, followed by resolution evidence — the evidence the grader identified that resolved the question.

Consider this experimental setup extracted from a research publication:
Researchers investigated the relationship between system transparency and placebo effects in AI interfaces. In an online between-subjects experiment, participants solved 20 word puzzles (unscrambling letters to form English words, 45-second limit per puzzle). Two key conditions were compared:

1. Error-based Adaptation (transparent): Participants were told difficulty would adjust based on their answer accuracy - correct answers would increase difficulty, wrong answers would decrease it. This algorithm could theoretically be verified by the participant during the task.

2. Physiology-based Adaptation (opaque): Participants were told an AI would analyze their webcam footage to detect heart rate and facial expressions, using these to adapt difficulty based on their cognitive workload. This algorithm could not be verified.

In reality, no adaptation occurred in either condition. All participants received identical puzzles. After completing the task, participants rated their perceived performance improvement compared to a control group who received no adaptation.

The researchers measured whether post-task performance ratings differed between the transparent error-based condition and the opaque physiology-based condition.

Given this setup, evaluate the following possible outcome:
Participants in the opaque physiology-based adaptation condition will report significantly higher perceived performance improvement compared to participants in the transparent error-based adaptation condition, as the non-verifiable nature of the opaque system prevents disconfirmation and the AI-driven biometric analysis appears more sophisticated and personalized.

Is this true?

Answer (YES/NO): NO